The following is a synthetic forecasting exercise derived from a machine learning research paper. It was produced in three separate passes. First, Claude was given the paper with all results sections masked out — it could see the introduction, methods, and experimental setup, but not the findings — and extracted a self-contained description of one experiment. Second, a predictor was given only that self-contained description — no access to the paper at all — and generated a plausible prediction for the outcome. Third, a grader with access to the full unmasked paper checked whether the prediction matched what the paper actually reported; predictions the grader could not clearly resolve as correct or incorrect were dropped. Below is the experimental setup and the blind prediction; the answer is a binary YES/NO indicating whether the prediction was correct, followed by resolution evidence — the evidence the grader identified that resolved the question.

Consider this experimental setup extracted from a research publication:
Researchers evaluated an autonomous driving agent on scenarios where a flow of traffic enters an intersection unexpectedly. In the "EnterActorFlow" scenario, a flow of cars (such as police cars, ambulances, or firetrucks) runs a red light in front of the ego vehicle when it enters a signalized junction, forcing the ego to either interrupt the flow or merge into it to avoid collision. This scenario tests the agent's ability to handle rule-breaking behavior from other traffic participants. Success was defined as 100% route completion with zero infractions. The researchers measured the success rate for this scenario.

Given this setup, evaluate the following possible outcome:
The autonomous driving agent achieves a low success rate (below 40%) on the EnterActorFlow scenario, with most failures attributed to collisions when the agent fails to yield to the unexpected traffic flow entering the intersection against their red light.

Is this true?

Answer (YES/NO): NO